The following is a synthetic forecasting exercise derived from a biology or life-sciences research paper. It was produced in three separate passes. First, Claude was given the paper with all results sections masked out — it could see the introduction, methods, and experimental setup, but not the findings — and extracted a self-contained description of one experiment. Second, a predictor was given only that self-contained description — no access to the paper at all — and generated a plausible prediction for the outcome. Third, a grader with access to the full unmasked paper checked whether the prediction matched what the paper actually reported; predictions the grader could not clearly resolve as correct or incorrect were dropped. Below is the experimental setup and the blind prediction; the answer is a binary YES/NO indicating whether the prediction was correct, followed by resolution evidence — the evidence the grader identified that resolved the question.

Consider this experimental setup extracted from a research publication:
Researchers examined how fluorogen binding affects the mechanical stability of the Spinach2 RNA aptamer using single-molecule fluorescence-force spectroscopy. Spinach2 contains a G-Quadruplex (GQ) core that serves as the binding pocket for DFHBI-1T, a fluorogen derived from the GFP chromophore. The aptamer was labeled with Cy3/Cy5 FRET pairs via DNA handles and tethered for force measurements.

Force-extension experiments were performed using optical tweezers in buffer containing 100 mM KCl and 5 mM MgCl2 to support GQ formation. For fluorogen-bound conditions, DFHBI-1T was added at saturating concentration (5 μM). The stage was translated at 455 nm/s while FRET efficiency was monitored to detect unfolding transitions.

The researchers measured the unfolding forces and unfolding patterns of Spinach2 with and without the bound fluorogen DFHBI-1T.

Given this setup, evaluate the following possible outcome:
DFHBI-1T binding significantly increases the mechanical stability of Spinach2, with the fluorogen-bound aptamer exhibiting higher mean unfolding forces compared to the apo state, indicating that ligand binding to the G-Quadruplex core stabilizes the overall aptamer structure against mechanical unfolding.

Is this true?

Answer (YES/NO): NO